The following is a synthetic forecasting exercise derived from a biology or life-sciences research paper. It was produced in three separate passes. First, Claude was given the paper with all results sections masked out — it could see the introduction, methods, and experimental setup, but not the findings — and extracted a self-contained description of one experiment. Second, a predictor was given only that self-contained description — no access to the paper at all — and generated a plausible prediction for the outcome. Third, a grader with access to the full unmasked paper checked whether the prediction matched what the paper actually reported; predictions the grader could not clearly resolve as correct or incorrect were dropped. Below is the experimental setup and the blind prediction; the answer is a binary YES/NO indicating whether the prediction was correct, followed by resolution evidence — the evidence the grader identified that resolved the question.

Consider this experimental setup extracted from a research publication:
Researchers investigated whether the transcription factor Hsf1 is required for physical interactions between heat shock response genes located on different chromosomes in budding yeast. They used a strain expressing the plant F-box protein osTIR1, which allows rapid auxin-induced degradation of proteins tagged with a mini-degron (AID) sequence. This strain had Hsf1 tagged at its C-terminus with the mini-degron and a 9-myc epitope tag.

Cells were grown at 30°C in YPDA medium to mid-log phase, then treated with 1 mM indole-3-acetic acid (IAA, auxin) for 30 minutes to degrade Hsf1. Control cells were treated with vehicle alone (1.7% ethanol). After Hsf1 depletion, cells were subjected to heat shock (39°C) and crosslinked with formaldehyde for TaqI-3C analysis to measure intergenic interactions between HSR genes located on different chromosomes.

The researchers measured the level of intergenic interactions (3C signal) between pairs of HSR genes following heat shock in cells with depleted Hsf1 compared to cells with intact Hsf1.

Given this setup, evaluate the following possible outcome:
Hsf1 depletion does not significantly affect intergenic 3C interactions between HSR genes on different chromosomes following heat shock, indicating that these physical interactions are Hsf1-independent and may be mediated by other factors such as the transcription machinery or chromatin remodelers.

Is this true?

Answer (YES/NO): NO